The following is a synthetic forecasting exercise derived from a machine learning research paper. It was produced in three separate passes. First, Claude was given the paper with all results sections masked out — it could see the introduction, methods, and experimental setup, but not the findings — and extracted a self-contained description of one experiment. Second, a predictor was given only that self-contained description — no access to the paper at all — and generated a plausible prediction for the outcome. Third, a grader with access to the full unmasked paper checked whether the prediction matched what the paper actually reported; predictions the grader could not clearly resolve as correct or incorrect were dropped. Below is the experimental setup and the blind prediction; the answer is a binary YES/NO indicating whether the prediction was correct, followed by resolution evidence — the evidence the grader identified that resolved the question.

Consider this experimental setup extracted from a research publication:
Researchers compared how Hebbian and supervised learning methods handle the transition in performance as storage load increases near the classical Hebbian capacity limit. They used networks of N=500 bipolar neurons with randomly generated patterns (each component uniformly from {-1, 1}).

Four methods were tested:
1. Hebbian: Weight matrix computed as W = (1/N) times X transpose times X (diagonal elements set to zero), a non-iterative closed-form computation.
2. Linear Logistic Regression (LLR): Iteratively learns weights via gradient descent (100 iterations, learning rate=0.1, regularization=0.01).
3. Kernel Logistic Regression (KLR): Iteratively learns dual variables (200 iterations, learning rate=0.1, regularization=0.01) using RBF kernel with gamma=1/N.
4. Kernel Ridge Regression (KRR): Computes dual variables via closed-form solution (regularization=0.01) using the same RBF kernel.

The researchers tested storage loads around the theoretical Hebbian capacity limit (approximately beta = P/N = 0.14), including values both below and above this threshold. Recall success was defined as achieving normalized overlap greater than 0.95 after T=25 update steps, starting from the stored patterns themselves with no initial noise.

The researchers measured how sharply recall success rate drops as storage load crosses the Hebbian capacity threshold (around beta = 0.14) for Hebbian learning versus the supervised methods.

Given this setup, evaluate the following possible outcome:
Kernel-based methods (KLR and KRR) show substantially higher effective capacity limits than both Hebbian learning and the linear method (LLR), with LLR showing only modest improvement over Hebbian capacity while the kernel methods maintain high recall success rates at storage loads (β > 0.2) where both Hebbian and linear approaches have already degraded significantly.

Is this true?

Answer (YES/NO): NO